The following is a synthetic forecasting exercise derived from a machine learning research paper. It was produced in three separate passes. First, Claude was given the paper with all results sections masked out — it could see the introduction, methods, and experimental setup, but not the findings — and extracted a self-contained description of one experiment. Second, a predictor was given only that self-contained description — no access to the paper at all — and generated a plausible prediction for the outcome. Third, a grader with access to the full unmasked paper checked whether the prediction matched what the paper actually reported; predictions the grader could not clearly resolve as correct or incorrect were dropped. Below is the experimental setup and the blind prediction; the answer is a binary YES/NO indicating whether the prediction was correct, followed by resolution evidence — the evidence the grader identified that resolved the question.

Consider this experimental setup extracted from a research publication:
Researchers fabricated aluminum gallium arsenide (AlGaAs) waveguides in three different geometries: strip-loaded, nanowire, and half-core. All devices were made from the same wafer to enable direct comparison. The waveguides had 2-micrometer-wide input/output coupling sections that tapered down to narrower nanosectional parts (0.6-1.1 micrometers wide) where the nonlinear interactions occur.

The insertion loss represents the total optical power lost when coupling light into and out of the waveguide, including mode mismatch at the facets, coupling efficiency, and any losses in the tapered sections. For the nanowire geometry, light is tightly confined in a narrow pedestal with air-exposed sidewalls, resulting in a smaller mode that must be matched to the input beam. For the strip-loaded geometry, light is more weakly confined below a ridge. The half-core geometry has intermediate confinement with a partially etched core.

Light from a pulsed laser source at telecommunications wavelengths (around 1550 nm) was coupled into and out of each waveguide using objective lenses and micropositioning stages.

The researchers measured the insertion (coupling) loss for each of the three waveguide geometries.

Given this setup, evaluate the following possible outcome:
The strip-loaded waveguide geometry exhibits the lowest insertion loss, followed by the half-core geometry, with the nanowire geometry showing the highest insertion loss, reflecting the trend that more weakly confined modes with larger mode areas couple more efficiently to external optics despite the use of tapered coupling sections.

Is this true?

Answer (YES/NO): YES